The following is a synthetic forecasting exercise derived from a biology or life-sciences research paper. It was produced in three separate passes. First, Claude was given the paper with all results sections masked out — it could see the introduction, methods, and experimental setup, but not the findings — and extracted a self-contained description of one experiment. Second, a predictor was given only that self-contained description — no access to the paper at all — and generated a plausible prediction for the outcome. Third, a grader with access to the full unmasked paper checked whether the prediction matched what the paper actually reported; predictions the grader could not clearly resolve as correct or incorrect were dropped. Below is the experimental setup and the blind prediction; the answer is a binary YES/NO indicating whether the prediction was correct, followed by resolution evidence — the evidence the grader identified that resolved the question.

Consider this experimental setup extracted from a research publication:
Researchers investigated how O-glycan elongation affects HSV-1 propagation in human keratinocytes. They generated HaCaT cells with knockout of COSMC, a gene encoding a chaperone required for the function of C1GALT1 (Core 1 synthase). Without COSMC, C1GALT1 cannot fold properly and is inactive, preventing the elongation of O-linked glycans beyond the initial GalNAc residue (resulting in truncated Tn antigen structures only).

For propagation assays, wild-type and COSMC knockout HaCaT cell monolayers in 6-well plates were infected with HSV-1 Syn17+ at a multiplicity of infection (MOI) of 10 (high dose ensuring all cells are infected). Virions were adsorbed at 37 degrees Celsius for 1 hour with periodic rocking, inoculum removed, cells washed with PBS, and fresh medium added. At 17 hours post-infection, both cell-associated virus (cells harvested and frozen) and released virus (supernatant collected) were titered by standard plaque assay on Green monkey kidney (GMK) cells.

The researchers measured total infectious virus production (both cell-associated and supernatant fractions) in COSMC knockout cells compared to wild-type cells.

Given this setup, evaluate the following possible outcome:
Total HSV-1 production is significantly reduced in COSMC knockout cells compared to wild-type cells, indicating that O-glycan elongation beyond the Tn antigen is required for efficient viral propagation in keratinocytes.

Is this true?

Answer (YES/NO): YES